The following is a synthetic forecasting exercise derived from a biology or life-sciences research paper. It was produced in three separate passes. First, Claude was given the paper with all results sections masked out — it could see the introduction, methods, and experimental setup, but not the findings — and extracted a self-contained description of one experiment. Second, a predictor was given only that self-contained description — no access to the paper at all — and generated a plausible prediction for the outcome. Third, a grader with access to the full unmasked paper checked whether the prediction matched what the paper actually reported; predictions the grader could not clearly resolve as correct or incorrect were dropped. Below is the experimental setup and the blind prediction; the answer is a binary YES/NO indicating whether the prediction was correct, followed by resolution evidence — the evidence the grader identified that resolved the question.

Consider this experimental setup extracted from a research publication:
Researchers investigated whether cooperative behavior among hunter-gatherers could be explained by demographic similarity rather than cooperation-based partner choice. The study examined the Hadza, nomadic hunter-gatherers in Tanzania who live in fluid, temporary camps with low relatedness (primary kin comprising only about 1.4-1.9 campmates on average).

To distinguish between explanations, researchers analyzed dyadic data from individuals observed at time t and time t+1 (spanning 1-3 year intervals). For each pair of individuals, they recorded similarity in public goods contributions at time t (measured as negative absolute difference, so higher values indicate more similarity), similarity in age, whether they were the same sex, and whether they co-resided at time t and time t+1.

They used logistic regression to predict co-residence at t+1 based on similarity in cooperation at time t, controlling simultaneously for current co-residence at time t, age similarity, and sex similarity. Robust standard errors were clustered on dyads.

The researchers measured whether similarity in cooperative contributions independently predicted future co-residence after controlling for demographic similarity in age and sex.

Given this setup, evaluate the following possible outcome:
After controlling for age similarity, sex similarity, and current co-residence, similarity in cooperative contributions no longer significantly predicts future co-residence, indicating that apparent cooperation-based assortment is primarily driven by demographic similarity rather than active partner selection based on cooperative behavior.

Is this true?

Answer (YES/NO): NO